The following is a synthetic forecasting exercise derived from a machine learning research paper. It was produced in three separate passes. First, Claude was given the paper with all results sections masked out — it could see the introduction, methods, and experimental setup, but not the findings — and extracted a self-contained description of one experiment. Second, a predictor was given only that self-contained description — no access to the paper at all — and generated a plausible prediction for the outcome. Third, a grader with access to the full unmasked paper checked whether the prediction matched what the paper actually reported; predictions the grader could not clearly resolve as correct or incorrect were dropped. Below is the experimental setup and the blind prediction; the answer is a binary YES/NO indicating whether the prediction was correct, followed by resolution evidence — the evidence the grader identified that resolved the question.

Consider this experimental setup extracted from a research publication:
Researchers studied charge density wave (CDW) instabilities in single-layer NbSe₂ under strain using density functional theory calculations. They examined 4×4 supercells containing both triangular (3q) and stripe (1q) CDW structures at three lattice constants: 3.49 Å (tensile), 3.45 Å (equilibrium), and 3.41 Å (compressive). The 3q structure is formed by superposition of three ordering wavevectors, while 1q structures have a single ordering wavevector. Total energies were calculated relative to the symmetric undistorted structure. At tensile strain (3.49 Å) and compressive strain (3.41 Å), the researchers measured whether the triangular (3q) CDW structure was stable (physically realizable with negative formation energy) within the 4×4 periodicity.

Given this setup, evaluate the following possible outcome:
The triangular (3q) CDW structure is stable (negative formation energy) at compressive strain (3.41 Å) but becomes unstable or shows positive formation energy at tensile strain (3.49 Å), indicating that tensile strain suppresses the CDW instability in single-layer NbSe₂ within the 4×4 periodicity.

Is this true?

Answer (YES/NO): NO